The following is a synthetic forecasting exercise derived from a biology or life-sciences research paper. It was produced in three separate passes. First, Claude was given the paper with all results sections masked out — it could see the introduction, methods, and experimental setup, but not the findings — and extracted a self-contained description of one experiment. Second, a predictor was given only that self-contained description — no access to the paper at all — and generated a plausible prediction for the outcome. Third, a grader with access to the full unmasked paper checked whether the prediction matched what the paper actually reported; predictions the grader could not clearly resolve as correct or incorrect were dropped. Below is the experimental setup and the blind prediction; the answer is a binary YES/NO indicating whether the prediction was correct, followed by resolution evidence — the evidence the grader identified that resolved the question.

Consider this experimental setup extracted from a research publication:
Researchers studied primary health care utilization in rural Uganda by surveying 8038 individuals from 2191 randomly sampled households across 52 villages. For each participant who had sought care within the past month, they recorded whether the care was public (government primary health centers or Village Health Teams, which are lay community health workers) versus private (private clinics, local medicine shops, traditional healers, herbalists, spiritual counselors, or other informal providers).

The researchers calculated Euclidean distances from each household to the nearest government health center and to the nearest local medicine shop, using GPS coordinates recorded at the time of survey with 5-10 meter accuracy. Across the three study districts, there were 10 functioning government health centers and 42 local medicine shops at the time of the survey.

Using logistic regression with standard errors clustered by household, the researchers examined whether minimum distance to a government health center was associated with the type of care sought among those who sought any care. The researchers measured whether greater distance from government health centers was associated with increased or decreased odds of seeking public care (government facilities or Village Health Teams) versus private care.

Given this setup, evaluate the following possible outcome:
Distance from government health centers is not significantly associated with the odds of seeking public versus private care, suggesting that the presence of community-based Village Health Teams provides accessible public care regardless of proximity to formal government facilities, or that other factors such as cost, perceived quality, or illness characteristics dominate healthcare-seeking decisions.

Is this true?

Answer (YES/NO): YES